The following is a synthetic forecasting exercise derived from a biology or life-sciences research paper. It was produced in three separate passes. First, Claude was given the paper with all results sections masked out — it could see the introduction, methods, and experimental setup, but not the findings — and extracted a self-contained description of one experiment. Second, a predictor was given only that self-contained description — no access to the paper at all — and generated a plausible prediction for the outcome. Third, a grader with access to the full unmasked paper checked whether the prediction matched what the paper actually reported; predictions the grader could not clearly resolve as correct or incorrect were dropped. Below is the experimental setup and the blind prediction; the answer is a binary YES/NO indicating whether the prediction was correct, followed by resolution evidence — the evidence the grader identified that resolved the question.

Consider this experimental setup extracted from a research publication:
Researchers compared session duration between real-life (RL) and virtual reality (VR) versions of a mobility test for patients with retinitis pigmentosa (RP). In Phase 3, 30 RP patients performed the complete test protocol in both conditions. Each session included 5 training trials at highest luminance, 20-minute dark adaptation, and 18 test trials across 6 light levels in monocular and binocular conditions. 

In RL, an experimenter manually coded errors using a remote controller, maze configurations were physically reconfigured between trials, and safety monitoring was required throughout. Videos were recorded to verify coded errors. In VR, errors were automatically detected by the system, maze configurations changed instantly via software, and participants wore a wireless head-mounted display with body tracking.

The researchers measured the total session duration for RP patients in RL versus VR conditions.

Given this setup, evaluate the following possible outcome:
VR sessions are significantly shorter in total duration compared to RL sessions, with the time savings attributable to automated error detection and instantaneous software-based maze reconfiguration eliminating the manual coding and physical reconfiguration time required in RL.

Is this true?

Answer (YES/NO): YES